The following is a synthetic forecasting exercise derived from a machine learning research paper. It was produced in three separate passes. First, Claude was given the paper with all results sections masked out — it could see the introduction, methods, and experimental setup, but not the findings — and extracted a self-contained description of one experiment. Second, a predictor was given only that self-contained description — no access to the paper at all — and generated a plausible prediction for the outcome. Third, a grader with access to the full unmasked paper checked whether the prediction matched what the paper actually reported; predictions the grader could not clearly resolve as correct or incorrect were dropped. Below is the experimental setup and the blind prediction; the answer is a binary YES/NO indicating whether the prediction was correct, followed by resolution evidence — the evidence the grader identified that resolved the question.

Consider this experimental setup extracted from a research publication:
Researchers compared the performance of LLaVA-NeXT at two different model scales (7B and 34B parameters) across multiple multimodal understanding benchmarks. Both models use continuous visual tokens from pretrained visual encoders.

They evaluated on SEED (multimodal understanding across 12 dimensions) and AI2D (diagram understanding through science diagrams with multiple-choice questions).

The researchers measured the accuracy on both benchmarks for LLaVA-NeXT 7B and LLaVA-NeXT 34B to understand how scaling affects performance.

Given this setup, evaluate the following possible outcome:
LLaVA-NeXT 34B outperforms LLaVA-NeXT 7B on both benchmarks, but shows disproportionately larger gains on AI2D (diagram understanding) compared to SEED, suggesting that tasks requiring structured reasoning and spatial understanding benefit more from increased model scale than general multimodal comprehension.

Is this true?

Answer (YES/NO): YES